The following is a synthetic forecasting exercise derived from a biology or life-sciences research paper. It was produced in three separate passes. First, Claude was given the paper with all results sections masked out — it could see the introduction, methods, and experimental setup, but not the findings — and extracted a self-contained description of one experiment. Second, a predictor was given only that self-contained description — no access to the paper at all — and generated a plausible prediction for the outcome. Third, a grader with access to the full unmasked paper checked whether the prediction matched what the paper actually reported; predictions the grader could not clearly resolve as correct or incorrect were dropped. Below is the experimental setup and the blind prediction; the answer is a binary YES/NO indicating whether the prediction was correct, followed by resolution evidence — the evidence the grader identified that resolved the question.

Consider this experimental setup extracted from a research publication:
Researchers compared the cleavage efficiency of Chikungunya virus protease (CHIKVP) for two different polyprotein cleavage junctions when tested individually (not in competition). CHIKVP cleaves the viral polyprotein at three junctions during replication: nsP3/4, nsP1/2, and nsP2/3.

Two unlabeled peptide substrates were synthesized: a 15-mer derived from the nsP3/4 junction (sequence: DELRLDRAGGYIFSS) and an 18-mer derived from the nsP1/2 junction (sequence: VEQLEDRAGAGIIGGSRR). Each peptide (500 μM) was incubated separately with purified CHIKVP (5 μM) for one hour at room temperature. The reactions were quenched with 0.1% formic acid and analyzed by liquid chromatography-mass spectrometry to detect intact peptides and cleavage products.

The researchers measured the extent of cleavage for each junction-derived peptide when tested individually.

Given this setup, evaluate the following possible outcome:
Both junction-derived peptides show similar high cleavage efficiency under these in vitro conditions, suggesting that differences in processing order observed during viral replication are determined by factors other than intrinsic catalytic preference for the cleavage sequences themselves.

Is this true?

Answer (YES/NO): YES